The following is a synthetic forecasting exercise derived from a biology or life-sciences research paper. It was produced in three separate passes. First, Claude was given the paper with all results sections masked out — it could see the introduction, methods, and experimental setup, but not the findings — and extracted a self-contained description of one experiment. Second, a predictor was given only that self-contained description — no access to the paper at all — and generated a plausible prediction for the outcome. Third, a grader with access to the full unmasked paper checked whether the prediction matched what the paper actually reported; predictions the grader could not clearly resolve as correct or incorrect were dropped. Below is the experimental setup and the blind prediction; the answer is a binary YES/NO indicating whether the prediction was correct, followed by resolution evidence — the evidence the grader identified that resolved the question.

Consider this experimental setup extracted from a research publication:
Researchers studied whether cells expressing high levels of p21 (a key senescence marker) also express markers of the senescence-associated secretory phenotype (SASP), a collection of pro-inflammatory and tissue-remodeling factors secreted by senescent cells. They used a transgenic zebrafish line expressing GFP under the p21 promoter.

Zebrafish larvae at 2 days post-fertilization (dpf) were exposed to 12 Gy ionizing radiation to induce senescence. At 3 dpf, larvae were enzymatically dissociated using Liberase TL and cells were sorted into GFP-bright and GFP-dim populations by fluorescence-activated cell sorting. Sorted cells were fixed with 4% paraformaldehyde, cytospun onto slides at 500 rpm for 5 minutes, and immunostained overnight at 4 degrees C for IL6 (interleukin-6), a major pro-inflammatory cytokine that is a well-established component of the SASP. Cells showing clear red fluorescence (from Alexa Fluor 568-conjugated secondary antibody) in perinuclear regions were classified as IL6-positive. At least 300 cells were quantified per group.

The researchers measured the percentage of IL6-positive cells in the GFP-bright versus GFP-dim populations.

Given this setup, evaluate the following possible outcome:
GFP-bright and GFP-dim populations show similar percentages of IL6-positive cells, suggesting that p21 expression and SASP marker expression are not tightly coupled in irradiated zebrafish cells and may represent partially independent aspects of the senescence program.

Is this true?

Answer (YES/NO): NO